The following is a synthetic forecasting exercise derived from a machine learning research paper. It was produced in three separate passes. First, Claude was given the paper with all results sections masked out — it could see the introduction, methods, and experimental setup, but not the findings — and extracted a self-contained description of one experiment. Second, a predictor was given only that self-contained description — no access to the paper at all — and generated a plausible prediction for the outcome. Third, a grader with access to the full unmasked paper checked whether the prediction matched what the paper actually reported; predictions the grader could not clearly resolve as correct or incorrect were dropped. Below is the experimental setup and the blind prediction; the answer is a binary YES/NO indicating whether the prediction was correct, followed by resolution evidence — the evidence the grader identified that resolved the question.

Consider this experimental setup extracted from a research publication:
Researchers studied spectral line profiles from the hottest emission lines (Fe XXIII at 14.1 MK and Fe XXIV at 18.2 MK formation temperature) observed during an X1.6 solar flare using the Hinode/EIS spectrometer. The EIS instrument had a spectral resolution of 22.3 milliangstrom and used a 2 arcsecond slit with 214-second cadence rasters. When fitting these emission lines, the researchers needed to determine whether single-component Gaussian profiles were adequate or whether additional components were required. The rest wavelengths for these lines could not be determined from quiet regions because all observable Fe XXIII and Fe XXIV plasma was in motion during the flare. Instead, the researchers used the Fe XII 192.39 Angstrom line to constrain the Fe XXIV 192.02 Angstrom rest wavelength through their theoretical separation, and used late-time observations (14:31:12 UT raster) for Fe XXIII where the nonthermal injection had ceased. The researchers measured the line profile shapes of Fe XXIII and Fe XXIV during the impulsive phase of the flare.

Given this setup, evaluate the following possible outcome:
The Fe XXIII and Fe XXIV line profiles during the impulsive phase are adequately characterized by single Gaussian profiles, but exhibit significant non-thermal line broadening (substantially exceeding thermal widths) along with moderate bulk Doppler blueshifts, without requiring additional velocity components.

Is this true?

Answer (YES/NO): NO